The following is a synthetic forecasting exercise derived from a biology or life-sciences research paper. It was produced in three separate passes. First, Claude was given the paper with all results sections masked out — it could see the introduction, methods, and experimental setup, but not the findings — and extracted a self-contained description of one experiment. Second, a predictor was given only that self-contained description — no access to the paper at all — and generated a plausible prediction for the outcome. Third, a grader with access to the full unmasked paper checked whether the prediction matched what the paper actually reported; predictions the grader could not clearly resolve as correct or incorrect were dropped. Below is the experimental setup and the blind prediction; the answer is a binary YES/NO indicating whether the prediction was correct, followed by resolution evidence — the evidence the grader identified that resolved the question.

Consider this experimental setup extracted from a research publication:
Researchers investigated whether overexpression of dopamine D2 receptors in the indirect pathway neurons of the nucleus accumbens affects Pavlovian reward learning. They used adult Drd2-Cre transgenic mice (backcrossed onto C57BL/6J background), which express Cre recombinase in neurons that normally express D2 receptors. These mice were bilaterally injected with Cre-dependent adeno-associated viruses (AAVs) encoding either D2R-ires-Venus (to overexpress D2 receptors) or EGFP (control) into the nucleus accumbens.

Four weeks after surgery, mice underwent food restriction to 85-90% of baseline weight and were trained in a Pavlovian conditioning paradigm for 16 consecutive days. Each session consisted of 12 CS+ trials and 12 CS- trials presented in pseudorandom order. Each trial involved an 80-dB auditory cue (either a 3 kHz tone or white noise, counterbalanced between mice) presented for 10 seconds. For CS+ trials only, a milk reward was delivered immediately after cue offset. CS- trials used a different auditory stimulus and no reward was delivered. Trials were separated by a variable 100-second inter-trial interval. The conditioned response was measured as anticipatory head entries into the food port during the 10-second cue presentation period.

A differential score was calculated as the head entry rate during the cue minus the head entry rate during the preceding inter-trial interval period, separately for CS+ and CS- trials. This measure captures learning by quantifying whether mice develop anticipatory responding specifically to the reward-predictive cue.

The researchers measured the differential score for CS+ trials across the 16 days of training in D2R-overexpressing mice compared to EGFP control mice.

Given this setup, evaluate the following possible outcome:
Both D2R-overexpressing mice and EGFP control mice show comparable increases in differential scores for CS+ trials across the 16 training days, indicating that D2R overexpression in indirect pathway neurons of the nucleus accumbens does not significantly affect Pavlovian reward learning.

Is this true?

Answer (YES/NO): YES